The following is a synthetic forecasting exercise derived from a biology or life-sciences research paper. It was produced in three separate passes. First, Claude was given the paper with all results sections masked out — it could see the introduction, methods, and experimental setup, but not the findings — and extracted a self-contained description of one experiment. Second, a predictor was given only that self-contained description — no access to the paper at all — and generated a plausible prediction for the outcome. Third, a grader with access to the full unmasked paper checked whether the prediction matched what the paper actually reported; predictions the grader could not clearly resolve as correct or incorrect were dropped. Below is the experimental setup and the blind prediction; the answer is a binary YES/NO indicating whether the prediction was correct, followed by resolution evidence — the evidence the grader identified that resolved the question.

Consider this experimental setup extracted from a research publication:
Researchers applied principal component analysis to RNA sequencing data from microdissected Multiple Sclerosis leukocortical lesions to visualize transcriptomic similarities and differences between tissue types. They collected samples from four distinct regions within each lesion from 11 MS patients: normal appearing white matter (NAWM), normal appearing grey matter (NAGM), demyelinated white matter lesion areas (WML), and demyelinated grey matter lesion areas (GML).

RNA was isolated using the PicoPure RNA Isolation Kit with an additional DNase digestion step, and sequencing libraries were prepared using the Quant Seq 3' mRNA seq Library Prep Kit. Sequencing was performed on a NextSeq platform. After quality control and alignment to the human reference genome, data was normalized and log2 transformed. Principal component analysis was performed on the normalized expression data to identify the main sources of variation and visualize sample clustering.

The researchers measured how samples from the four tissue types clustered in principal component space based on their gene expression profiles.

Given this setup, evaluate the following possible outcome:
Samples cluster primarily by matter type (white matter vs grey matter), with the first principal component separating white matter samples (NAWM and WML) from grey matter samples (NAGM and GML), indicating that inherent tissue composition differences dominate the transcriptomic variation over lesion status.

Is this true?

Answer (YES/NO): YES